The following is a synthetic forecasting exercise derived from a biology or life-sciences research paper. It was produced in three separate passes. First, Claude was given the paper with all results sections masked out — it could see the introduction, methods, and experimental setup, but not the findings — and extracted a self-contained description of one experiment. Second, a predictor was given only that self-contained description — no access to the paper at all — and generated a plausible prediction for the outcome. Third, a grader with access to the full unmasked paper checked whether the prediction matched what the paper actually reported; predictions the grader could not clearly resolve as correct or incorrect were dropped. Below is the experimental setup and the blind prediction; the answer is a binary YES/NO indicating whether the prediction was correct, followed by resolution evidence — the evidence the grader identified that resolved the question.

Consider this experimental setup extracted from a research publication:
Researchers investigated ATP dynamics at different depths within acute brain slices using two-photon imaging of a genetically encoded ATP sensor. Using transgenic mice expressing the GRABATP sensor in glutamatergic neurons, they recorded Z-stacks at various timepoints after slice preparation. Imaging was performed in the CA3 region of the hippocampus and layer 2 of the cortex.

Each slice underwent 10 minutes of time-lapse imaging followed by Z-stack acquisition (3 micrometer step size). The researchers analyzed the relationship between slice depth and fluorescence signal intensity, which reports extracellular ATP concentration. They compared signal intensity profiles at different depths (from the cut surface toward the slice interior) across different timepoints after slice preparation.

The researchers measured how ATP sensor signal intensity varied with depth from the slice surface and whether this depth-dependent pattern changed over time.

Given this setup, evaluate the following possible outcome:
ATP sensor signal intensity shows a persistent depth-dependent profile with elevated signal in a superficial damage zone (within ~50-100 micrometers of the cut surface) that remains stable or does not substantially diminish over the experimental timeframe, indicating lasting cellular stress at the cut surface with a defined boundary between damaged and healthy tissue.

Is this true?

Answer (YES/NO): NO